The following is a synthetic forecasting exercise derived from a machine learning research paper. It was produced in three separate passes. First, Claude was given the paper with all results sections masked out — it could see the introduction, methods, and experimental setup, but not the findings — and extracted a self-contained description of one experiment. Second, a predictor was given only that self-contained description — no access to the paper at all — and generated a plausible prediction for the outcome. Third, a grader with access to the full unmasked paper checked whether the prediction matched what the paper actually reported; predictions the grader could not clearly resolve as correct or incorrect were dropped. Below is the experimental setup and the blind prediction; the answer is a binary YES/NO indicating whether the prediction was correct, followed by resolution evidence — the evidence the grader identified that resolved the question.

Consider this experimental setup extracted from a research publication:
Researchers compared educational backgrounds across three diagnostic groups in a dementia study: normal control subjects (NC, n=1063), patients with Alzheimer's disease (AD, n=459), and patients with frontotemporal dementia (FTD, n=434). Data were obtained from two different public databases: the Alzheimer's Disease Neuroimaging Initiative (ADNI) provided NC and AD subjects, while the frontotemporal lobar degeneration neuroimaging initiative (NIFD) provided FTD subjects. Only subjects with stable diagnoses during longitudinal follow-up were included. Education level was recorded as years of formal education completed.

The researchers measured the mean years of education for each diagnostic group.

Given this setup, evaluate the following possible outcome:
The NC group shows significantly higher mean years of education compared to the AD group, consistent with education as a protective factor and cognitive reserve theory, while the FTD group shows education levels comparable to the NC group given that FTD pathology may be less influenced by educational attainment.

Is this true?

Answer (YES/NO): NO